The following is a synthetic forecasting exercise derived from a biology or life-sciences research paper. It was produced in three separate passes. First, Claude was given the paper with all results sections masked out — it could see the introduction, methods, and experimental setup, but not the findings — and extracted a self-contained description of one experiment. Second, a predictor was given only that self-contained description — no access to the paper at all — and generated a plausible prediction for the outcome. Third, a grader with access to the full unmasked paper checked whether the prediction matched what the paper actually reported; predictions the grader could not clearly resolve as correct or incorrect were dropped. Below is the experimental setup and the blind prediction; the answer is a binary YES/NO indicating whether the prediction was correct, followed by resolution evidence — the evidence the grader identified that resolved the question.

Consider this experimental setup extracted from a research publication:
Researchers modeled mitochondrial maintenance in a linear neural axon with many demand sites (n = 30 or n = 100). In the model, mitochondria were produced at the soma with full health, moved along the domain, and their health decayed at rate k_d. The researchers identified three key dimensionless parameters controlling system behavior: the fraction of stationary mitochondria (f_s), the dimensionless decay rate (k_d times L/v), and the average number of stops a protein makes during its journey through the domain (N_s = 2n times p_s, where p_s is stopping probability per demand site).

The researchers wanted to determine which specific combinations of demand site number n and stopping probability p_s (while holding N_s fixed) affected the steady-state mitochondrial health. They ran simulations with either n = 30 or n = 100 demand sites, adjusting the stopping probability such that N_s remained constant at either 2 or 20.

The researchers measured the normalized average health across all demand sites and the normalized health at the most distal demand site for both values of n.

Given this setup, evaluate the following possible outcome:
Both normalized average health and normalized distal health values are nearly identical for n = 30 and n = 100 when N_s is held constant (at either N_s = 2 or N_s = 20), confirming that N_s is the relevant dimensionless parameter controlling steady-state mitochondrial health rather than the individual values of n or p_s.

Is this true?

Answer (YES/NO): YES